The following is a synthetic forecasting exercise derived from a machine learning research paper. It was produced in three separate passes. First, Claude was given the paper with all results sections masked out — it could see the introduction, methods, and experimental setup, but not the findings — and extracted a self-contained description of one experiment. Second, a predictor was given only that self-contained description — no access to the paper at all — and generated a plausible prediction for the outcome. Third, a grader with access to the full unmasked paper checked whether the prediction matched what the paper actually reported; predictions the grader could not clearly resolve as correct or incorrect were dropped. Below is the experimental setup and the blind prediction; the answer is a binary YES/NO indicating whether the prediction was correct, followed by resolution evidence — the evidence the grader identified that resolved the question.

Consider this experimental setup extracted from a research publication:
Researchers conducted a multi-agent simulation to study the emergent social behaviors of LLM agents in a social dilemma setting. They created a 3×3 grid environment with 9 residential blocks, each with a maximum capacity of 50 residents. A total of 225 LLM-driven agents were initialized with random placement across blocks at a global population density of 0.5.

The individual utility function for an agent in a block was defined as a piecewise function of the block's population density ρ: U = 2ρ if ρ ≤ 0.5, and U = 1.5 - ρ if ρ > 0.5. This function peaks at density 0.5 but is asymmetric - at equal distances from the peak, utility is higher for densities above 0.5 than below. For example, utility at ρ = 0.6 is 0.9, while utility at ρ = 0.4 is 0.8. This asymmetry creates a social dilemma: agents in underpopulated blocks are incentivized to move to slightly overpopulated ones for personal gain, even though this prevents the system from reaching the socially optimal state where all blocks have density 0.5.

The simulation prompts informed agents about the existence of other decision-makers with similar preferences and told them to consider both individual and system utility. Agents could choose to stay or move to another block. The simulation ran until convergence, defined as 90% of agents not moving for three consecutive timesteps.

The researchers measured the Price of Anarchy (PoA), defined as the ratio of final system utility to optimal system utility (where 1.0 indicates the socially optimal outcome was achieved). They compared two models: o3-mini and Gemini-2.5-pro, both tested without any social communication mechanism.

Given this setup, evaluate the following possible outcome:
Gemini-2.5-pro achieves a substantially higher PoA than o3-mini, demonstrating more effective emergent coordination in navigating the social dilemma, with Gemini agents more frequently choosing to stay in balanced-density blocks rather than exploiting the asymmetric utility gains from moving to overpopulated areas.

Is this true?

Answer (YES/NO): YES